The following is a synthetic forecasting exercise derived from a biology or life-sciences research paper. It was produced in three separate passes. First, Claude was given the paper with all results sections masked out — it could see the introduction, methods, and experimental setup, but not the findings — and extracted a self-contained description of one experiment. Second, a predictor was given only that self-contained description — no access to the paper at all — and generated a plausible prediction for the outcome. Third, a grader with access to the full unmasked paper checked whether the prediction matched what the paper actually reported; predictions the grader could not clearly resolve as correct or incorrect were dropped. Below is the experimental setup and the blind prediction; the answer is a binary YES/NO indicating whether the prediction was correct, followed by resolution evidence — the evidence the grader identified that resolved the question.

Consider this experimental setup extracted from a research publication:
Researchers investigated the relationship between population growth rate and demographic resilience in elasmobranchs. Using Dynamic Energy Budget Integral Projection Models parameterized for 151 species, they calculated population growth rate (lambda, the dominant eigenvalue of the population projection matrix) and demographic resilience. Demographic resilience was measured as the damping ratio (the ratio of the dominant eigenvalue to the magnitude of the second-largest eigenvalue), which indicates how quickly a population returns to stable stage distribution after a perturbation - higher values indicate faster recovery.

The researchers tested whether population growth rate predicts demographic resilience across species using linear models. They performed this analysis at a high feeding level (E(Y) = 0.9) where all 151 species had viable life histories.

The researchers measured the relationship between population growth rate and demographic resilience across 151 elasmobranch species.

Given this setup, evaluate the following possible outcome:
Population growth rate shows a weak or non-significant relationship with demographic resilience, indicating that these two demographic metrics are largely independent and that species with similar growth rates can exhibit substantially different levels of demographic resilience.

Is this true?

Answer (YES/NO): NO